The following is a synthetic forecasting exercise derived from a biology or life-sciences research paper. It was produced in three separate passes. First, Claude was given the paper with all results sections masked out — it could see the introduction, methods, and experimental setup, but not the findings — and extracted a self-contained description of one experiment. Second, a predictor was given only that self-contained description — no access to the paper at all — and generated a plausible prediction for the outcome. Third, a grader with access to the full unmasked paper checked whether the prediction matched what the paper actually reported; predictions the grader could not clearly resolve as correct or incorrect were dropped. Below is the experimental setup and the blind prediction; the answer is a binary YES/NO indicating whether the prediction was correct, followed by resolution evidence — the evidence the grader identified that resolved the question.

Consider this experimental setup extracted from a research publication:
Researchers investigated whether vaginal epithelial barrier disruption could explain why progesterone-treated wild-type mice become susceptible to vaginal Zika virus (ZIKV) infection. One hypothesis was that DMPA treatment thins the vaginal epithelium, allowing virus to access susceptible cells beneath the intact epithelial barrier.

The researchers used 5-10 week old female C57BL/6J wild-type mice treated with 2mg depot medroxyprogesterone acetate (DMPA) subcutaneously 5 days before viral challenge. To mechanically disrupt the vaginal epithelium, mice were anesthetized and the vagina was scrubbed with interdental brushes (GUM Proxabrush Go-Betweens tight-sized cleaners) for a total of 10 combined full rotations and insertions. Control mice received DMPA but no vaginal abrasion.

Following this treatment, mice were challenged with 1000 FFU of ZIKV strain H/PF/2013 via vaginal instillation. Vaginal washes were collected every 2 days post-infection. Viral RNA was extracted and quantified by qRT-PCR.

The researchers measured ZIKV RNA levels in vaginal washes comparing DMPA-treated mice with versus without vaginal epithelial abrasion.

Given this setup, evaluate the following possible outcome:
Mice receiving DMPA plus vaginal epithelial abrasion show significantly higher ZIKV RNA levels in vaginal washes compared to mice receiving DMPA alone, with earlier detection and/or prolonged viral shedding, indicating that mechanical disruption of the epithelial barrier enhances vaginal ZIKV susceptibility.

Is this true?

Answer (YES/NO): NO